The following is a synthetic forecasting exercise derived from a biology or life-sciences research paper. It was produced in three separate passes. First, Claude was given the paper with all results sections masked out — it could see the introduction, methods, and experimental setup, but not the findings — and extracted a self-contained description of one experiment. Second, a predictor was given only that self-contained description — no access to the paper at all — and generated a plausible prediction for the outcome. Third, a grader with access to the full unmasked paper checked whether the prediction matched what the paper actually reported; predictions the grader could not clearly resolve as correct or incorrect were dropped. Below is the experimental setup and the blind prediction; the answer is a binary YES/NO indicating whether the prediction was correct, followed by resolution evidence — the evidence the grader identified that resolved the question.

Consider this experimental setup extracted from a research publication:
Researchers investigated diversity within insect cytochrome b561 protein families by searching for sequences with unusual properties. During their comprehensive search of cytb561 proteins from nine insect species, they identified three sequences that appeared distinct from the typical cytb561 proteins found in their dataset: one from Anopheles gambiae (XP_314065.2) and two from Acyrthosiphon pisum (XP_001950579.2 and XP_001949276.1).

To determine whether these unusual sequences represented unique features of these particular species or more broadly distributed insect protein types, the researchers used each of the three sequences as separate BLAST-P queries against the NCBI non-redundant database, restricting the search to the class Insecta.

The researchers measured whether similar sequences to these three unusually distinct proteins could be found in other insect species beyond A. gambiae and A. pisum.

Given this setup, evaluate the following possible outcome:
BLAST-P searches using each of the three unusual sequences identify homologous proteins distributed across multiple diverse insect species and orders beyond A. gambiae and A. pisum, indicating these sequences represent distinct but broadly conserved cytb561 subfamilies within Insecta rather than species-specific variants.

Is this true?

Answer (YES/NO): NO